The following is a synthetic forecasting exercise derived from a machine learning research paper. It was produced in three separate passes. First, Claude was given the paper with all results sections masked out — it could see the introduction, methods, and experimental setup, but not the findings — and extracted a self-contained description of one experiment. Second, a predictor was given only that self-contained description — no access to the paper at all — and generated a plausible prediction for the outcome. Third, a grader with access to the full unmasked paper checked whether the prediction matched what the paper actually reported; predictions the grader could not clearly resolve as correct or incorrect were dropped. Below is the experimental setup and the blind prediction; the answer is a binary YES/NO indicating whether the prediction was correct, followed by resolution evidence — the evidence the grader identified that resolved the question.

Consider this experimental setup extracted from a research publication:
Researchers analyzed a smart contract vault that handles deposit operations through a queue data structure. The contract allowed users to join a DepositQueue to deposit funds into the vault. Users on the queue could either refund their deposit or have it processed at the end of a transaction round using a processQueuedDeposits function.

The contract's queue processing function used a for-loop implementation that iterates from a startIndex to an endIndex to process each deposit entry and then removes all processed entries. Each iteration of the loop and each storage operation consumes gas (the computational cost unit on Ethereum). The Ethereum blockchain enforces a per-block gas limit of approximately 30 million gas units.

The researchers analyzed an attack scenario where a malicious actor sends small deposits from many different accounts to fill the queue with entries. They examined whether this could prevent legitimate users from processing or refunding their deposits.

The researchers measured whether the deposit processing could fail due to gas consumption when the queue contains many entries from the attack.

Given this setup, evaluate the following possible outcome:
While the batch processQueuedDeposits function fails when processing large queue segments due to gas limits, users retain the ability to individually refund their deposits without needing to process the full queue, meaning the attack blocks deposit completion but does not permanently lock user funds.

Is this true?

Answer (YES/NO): NO